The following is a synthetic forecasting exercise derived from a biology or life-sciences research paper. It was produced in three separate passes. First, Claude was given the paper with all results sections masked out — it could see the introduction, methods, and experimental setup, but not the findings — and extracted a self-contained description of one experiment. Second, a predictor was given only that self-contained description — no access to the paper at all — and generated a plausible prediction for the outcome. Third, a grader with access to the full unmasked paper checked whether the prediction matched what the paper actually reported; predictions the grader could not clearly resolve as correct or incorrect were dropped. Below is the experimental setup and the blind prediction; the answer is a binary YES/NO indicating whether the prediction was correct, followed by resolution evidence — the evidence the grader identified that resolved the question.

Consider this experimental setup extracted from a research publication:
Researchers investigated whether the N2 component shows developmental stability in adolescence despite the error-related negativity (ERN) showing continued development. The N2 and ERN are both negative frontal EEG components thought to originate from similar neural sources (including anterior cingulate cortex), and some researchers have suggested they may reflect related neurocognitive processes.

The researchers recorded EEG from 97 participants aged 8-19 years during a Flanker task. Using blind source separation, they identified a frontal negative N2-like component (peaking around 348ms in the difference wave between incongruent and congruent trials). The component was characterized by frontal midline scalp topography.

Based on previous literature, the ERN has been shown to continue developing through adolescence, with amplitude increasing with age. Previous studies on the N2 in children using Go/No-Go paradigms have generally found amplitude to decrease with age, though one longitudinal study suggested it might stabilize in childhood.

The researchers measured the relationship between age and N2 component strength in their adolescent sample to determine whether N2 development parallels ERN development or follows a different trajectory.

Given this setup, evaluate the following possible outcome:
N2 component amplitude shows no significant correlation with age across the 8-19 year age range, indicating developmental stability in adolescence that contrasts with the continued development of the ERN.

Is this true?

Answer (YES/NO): YES